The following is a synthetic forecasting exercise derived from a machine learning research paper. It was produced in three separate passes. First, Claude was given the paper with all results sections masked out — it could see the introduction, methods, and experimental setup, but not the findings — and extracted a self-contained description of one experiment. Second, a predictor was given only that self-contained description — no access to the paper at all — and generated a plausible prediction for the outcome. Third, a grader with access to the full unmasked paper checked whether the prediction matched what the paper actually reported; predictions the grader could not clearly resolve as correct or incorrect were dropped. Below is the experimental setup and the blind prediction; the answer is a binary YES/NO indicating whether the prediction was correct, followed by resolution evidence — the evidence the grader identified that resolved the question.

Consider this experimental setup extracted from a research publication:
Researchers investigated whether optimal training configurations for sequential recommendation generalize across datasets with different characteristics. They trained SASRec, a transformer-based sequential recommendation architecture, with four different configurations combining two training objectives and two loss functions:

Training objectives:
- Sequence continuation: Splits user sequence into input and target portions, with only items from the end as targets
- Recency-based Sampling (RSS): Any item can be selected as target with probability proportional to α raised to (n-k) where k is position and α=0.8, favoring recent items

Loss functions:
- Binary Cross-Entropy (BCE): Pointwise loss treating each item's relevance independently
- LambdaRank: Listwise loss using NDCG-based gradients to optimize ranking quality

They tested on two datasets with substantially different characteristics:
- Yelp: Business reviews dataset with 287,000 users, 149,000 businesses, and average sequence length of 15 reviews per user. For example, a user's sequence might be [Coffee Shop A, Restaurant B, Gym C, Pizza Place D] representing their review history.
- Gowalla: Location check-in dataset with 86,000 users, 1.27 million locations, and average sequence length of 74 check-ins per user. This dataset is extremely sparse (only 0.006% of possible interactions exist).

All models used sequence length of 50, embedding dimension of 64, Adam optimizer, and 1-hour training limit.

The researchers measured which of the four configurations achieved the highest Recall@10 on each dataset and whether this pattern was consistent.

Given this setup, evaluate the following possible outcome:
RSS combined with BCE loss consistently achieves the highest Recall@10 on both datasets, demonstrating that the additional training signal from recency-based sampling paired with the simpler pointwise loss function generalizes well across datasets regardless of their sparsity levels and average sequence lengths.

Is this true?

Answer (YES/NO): NO